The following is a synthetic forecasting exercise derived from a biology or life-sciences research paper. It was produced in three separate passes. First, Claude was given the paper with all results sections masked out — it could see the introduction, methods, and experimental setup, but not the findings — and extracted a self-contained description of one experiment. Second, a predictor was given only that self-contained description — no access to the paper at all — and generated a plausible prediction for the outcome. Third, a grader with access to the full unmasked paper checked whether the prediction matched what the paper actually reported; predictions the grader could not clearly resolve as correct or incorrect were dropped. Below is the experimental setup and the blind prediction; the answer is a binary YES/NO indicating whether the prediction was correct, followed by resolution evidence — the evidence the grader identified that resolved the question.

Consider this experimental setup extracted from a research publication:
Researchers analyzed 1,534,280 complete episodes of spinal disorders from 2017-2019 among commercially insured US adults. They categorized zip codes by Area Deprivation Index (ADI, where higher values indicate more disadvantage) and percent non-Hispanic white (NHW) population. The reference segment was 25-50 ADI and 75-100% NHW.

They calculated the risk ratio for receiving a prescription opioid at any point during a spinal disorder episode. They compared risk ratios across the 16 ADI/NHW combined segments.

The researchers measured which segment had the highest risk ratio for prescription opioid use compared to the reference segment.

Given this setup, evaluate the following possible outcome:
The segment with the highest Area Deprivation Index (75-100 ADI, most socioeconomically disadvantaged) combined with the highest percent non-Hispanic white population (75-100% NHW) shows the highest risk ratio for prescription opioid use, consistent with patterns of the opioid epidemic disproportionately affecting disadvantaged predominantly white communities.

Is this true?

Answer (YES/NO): NO